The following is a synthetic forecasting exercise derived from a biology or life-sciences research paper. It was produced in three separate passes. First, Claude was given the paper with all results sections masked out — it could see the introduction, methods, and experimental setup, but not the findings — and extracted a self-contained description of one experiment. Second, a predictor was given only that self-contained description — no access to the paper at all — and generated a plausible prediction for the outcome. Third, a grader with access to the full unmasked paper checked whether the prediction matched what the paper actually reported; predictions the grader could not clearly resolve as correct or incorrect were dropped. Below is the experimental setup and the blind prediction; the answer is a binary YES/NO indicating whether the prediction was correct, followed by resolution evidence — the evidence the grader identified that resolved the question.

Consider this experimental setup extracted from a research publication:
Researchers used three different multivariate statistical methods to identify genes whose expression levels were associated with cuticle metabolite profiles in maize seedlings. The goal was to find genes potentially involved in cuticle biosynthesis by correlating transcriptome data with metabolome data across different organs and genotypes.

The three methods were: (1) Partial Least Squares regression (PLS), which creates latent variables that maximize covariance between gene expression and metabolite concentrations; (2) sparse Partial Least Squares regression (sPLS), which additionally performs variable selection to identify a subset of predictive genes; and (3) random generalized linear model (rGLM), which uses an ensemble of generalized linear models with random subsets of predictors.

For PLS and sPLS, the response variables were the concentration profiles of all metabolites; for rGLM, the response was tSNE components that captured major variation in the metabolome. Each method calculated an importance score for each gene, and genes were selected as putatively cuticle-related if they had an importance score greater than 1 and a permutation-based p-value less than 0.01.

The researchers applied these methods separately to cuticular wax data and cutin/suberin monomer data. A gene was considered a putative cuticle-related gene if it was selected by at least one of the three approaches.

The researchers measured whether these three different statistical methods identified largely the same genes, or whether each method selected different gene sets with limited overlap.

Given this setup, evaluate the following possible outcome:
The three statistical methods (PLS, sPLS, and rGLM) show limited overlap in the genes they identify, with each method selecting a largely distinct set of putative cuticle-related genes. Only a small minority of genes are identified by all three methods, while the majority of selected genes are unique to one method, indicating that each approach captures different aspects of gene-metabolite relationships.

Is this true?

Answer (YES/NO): YES